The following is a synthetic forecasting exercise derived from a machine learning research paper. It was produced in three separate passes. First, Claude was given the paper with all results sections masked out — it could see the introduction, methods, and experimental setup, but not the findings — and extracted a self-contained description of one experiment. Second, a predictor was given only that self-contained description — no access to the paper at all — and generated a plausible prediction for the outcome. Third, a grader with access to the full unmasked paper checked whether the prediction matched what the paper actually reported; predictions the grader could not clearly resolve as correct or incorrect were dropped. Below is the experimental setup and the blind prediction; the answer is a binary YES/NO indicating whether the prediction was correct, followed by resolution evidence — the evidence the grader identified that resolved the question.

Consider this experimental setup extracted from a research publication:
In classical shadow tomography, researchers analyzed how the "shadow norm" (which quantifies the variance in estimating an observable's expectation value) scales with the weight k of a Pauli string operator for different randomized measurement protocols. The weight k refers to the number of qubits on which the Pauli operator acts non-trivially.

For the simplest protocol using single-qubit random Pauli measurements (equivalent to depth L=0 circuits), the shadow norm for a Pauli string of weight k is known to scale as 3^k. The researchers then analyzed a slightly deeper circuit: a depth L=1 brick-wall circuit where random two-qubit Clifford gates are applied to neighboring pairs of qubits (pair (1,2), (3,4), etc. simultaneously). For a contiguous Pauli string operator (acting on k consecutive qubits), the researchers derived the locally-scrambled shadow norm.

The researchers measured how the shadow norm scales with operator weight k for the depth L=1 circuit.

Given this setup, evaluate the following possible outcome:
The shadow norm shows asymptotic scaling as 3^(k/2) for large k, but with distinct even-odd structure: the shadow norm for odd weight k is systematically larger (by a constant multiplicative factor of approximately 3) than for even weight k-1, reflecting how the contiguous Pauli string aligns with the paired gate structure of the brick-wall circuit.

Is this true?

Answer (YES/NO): NO